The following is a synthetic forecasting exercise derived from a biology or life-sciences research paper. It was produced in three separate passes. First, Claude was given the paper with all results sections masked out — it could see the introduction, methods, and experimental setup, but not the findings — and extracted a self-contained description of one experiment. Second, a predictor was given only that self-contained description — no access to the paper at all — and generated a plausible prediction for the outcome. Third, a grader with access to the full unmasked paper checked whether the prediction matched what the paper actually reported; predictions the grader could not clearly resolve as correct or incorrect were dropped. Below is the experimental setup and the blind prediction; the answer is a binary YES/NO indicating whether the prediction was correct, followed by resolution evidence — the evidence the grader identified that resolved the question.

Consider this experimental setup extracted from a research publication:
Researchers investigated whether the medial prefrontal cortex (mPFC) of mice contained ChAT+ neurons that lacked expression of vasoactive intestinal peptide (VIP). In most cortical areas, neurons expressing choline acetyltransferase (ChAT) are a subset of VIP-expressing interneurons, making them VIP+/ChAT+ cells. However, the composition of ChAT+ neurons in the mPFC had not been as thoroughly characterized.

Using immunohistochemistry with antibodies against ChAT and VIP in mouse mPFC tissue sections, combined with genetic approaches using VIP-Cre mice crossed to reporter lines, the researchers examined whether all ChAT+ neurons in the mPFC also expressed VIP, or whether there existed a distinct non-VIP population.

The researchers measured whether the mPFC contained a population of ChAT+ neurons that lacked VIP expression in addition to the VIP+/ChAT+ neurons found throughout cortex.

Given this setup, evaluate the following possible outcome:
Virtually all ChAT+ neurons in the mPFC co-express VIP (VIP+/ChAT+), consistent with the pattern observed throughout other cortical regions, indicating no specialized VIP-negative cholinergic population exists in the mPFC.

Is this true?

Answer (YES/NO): NO